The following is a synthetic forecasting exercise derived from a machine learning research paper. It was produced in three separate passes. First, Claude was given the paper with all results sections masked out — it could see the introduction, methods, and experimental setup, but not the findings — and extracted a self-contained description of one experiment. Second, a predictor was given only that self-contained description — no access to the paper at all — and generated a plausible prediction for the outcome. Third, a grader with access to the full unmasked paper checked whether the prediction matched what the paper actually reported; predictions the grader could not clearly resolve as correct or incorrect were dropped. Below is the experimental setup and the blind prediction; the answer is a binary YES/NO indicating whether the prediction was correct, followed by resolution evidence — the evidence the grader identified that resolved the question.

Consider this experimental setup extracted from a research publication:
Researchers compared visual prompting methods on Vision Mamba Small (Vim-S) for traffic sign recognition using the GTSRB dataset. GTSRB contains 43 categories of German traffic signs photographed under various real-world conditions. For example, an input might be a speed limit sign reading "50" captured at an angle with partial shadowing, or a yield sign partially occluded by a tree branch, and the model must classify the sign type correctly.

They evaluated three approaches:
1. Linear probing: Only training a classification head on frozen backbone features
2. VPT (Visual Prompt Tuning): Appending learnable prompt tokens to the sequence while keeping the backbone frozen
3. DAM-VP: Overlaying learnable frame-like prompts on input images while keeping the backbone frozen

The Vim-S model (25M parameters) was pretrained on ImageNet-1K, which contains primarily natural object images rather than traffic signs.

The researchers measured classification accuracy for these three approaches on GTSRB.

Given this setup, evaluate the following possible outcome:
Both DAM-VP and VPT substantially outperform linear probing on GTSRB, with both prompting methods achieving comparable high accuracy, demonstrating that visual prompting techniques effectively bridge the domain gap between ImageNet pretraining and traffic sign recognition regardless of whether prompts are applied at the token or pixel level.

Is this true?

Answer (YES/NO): NO